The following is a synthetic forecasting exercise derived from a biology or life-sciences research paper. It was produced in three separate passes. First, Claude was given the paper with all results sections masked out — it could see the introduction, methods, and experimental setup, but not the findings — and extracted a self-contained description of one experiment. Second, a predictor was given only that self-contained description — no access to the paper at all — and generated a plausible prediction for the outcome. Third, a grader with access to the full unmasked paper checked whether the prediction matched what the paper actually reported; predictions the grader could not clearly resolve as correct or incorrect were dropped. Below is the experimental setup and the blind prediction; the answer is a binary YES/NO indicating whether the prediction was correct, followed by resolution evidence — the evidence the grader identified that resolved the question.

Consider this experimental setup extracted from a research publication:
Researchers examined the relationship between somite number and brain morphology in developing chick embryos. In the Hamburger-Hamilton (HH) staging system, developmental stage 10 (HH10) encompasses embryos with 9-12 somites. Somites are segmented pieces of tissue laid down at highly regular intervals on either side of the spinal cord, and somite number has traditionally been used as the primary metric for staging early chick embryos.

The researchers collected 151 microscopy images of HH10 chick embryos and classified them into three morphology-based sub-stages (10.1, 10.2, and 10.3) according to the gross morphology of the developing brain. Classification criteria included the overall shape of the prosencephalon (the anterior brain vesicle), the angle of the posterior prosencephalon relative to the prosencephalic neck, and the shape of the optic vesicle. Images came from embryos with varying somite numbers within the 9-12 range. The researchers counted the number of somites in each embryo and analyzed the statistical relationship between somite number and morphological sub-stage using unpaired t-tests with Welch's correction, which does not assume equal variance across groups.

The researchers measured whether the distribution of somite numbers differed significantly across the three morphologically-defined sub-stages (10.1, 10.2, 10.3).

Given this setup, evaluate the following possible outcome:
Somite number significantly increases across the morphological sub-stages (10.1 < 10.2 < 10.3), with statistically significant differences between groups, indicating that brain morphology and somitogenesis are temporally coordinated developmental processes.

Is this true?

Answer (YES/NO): NO